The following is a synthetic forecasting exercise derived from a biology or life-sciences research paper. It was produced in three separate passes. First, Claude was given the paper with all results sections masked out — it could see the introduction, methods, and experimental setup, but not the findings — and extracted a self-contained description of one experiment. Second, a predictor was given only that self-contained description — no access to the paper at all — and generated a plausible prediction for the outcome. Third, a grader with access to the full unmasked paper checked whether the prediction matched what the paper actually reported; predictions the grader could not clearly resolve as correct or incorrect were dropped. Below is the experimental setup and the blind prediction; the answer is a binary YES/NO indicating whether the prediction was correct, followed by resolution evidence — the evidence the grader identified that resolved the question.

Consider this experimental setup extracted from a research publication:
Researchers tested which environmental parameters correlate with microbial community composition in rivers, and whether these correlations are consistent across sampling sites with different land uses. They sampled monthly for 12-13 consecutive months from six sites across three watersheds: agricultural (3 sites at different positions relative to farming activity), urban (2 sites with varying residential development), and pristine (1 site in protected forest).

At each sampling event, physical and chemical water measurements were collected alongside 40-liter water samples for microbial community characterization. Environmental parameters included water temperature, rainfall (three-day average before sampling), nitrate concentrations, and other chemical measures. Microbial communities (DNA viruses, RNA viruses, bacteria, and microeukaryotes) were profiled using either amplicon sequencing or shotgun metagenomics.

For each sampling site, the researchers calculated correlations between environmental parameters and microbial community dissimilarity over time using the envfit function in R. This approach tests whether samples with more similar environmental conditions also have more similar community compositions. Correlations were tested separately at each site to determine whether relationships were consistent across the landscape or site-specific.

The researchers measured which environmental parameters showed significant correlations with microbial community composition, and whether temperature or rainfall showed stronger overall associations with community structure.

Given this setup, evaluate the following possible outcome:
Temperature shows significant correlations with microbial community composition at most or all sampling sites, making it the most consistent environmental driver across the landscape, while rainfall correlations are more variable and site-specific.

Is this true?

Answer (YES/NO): NO